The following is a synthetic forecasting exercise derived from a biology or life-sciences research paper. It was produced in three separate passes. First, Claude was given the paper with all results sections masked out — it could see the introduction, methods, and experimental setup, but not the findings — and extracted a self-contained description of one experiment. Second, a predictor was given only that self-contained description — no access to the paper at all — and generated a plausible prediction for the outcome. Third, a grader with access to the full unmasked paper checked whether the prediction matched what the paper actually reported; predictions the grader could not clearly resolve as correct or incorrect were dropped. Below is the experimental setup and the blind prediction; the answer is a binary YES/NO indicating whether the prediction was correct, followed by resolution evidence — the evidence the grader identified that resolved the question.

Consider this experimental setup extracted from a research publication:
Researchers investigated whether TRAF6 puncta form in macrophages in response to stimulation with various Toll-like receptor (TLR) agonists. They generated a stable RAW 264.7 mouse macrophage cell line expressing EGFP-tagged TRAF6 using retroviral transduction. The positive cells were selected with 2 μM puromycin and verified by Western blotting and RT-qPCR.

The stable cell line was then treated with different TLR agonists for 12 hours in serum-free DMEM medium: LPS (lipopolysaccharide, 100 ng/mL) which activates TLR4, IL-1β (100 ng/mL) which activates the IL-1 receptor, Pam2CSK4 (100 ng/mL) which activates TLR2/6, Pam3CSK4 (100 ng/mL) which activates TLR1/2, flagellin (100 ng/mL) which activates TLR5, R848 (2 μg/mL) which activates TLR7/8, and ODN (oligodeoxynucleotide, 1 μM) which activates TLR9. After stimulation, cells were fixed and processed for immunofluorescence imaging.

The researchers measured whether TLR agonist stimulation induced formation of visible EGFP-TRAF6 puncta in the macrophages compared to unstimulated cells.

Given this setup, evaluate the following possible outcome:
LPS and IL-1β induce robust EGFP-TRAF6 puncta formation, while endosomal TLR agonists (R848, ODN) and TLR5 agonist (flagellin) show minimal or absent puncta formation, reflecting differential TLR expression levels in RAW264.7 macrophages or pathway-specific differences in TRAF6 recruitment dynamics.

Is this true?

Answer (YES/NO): NO